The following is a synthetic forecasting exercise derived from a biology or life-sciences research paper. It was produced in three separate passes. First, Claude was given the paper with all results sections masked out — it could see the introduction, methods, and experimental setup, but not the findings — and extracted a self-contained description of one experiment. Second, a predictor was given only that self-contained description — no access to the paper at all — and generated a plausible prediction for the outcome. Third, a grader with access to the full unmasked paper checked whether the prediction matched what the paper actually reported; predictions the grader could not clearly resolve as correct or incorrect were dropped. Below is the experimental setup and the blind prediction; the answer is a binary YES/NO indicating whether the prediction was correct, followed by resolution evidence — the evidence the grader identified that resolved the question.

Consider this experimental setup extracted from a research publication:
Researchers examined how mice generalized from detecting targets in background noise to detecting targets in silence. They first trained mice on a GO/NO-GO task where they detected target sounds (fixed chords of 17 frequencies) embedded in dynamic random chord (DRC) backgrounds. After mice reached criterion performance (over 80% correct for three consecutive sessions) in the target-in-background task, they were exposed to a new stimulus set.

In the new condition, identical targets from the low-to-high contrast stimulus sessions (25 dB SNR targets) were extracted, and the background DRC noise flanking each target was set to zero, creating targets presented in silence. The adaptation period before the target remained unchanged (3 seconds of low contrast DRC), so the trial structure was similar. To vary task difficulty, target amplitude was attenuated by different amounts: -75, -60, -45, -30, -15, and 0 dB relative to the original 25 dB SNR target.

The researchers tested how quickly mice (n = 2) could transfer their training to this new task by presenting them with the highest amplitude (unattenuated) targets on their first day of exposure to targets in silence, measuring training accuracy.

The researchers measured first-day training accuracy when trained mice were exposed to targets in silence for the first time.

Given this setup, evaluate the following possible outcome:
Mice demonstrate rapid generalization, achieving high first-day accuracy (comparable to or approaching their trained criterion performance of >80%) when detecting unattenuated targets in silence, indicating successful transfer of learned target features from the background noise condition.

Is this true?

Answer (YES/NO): YES